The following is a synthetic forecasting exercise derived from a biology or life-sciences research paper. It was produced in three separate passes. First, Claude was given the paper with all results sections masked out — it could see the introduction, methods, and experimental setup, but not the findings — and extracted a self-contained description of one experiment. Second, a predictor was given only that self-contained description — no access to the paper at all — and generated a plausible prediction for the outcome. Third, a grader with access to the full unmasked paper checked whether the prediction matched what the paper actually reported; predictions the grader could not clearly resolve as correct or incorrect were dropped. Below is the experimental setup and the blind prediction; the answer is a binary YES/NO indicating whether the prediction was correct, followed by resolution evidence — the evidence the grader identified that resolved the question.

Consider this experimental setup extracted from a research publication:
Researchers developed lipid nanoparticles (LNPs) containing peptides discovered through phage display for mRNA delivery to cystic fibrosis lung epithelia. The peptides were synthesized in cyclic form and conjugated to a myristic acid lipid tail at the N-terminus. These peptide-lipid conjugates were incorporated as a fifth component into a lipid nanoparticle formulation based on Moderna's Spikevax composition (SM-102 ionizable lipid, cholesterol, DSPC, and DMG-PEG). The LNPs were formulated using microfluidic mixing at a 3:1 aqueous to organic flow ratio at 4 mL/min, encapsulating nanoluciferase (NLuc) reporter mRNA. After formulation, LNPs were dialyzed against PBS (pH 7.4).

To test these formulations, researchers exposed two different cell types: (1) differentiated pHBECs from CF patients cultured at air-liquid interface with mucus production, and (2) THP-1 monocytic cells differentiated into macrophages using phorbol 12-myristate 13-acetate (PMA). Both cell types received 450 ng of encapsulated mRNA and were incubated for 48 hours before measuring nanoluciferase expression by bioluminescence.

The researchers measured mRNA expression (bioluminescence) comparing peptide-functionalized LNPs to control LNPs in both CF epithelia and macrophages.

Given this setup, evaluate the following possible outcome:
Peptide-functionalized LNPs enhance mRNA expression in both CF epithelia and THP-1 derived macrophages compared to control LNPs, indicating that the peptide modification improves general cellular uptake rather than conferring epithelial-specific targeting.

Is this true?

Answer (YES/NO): NO